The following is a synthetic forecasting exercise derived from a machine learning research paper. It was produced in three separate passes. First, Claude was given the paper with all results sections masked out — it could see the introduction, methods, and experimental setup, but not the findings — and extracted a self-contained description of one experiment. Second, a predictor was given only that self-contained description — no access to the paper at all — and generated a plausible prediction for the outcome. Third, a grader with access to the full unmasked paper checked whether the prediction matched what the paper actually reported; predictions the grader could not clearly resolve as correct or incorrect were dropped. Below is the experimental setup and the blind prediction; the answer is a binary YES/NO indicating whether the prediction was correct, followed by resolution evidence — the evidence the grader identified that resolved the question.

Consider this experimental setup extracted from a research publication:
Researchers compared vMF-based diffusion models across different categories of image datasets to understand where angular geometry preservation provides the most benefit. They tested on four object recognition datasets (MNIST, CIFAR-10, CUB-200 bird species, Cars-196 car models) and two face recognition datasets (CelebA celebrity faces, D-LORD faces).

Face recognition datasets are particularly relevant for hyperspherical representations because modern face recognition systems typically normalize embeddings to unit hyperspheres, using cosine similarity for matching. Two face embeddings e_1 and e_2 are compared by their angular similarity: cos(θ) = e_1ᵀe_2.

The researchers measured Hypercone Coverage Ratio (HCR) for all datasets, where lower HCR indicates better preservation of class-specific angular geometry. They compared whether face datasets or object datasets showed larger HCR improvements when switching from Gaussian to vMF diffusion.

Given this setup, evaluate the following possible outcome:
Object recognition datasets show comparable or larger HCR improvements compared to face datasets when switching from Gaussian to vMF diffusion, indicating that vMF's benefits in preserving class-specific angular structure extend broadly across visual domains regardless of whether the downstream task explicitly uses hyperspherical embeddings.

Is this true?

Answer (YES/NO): NO